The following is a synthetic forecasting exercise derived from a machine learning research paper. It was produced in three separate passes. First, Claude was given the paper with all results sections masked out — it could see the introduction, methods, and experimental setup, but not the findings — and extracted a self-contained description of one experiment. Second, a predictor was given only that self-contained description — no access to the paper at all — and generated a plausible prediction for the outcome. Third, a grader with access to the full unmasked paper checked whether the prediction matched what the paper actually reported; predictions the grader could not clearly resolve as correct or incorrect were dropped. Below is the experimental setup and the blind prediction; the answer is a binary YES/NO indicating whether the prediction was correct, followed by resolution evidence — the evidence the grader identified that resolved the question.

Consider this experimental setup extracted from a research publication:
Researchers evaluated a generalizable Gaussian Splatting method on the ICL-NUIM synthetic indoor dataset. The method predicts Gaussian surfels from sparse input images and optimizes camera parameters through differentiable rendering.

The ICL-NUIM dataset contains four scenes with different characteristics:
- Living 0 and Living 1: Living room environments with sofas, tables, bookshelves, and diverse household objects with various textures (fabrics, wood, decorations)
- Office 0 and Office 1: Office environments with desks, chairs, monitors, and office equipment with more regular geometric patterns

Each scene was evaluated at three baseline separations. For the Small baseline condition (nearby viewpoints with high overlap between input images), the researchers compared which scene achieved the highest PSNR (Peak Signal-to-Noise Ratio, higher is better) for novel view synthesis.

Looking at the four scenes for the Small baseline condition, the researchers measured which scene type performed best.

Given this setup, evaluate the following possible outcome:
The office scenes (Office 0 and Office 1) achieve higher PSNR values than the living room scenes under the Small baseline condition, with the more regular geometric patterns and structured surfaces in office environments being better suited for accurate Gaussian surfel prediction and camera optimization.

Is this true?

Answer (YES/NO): NO